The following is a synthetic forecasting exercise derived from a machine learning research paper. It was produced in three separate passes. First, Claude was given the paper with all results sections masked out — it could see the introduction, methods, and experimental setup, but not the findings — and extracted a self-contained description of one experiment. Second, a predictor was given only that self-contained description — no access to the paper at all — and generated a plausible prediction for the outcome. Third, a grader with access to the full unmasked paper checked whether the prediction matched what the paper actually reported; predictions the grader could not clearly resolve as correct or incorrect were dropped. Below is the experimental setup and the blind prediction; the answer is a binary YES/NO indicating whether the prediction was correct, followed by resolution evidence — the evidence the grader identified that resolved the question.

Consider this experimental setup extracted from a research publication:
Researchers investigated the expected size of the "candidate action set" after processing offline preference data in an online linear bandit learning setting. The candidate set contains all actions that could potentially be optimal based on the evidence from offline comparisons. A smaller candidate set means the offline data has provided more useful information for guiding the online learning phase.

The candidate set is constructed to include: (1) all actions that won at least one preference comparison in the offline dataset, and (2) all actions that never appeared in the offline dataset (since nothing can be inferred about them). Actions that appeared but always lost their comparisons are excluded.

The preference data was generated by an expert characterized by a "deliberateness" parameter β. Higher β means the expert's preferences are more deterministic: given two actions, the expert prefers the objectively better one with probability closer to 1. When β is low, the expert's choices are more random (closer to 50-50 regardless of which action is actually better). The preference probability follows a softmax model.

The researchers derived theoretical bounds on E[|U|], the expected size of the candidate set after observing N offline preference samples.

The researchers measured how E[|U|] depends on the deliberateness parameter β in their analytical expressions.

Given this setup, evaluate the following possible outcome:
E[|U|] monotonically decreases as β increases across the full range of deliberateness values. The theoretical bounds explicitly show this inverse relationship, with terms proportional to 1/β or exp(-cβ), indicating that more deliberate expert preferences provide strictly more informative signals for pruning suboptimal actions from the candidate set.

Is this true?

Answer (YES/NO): YES